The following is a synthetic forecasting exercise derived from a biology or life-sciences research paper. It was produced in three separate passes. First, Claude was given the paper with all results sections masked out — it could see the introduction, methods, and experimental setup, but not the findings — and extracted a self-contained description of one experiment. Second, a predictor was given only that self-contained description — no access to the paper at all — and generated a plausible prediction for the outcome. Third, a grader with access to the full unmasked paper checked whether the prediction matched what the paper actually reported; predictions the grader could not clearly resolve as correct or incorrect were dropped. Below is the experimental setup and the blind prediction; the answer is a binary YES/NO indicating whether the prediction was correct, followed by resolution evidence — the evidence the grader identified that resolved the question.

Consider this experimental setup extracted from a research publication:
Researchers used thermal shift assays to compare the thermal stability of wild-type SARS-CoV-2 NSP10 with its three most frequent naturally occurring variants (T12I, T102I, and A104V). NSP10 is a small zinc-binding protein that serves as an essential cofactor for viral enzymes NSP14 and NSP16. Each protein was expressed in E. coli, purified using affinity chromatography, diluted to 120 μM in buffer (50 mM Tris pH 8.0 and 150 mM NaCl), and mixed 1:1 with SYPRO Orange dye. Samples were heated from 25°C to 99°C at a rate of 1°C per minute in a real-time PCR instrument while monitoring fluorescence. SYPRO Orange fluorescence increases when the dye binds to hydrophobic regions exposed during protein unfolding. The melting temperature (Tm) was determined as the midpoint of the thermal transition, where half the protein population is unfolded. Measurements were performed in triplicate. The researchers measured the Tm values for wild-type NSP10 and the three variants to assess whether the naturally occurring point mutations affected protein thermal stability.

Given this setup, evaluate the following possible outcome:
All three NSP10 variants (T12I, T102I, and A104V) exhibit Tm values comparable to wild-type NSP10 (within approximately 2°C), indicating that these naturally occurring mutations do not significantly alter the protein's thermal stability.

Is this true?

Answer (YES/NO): NO